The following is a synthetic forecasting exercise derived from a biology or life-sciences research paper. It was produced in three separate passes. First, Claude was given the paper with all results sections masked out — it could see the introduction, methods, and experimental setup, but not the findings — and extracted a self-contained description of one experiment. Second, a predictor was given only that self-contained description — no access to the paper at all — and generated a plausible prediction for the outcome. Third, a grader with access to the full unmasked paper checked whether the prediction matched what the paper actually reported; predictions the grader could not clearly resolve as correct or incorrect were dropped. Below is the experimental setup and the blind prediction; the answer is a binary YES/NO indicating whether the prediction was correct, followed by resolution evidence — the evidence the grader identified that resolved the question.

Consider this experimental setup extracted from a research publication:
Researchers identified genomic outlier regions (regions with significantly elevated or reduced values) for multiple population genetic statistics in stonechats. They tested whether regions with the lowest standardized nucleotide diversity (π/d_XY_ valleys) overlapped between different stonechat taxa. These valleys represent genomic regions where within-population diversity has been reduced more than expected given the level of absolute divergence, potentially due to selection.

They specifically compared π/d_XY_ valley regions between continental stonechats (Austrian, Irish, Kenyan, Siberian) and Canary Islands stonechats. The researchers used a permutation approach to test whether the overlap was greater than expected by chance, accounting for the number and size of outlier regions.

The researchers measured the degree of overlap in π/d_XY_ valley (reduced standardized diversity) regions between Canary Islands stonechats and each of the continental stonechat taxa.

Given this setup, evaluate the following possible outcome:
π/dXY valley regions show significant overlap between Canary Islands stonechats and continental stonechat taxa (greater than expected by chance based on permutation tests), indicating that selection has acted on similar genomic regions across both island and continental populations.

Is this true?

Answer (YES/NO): NO